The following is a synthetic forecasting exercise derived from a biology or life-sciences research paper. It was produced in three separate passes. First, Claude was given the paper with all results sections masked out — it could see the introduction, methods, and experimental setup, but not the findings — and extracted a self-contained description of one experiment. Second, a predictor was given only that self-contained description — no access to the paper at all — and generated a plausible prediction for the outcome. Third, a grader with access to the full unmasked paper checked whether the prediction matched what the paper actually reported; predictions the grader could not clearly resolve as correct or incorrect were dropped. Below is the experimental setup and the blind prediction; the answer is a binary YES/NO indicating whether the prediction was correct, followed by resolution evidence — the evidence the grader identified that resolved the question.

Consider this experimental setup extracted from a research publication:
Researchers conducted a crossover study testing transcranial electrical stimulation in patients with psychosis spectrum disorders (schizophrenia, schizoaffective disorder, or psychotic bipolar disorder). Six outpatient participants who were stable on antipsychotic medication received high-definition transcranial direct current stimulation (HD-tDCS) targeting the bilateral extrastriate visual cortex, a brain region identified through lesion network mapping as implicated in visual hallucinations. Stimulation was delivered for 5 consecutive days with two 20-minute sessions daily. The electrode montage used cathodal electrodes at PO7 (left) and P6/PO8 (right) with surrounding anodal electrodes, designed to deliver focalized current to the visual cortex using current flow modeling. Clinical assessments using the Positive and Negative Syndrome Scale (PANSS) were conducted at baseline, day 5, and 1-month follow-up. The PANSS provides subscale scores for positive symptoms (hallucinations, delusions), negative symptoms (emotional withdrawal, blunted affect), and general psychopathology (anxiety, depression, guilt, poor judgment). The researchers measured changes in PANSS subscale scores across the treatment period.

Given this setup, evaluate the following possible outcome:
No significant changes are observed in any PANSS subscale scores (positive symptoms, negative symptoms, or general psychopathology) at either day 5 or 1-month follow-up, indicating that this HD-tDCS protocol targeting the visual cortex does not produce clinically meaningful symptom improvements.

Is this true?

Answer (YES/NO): NO